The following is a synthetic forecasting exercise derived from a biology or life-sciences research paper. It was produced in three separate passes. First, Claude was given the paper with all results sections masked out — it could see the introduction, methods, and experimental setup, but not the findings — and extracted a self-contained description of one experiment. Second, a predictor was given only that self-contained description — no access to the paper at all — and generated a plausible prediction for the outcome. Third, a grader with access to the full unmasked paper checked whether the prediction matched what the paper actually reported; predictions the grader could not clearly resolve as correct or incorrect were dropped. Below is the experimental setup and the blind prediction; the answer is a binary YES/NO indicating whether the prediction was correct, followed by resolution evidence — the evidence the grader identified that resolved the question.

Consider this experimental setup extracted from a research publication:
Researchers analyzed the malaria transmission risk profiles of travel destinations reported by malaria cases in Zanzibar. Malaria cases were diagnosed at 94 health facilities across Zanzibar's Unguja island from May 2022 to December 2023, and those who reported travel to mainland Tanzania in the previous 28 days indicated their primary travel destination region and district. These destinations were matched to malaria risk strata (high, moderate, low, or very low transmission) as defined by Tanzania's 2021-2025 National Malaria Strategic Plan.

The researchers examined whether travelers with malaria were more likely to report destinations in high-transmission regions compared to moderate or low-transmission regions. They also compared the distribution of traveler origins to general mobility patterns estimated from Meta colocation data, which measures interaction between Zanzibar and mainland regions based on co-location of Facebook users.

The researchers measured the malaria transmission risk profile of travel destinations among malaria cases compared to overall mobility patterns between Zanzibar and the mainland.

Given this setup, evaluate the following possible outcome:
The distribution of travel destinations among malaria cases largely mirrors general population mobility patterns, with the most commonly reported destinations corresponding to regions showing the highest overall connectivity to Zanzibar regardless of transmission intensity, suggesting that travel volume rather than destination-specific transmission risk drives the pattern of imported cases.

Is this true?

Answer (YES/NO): NO